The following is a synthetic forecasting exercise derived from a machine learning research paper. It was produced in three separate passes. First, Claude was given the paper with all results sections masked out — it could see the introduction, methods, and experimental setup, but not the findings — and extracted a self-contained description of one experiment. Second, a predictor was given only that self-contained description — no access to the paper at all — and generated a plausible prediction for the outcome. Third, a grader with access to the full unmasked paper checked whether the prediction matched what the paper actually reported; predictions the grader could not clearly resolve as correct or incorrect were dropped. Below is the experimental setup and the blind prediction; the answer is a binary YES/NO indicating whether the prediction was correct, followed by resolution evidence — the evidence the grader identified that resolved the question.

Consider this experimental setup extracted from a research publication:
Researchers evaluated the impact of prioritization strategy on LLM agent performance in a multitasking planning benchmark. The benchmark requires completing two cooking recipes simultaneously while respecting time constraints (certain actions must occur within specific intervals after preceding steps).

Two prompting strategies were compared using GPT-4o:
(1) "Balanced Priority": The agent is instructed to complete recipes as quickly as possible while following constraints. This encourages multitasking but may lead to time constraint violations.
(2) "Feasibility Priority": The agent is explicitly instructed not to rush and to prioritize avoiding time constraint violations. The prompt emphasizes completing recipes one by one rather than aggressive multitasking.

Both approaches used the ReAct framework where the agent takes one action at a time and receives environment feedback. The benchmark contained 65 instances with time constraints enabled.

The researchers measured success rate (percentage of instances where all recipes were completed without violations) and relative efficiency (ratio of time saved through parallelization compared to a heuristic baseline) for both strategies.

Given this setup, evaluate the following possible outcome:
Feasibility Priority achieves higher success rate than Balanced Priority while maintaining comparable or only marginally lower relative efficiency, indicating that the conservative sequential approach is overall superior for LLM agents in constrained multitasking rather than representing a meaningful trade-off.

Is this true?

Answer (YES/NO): NO